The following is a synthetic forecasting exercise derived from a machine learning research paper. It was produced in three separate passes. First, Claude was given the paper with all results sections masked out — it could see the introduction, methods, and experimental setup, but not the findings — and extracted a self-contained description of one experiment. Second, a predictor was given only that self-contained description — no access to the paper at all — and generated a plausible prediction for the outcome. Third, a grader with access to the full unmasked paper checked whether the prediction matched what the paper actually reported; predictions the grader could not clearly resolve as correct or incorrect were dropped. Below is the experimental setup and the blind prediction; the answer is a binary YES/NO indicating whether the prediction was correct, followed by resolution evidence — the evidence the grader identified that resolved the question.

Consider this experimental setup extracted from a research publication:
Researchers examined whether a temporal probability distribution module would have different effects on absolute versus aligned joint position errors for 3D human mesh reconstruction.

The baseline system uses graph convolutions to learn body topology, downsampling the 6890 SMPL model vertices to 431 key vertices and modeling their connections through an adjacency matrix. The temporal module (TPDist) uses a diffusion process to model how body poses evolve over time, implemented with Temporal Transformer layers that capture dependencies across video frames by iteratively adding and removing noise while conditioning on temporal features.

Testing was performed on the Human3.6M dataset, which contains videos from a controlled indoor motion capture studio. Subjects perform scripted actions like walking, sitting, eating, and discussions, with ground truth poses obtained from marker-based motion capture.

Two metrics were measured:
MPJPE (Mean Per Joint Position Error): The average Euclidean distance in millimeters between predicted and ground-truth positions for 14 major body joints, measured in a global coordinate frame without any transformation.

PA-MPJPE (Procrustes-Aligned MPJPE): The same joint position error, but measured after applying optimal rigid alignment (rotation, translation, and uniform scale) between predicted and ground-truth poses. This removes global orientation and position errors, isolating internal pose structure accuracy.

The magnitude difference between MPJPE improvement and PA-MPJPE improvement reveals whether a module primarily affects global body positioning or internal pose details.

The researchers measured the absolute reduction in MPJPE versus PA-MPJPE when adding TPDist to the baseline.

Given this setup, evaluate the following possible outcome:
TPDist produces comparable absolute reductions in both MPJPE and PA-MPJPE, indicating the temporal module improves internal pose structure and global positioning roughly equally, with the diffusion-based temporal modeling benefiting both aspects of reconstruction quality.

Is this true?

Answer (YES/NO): NO